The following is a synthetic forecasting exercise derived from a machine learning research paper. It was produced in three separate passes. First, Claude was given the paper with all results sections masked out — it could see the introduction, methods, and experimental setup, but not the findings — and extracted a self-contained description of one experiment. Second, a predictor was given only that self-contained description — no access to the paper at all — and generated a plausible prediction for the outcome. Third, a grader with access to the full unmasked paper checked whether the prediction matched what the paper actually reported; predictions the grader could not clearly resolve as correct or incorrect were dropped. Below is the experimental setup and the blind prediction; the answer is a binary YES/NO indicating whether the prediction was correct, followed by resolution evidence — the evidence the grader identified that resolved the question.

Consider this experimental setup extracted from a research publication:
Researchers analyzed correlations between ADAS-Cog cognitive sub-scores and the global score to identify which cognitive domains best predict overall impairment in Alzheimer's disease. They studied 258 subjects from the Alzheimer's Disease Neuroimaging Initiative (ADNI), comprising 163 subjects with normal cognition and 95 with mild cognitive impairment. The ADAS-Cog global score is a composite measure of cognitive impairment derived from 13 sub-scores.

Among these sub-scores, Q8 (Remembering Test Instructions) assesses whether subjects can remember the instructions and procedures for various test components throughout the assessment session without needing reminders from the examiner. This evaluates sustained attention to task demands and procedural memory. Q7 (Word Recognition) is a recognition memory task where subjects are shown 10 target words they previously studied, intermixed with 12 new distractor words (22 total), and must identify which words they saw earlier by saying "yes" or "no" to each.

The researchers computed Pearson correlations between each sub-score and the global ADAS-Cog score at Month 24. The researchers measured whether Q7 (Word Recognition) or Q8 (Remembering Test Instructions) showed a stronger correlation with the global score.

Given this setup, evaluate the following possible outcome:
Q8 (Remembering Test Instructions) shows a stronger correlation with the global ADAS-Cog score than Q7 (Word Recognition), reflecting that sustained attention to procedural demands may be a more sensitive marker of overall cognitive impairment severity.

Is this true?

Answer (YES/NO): YES